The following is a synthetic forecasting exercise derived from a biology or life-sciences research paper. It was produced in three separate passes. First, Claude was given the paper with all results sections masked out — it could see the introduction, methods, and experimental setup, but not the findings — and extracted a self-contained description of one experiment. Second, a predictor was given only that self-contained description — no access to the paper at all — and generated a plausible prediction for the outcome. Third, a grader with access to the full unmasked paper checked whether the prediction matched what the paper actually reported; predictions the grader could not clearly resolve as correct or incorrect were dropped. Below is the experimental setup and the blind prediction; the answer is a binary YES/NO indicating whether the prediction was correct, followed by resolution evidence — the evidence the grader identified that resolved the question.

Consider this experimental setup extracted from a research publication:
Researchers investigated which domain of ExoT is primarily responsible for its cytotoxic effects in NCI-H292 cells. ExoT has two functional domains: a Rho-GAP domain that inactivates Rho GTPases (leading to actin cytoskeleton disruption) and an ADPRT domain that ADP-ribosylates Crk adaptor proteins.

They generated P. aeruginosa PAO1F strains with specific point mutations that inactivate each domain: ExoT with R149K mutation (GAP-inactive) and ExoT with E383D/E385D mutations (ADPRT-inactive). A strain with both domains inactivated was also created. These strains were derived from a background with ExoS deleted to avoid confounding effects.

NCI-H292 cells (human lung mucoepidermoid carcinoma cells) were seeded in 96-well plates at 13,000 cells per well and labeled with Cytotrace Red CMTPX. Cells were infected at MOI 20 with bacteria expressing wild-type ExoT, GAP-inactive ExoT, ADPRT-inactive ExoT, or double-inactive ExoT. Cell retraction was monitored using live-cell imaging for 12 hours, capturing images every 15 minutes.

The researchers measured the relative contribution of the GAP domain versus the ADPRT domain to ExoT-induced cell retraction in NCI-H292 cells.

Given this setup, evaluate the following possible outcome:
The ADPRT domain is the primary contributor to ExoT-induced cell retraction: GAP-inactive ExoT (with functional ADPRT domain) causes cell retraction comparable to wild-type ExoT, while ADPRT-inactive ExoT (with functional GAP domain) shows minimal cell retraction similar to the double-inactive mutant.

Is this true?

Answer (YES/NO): NO